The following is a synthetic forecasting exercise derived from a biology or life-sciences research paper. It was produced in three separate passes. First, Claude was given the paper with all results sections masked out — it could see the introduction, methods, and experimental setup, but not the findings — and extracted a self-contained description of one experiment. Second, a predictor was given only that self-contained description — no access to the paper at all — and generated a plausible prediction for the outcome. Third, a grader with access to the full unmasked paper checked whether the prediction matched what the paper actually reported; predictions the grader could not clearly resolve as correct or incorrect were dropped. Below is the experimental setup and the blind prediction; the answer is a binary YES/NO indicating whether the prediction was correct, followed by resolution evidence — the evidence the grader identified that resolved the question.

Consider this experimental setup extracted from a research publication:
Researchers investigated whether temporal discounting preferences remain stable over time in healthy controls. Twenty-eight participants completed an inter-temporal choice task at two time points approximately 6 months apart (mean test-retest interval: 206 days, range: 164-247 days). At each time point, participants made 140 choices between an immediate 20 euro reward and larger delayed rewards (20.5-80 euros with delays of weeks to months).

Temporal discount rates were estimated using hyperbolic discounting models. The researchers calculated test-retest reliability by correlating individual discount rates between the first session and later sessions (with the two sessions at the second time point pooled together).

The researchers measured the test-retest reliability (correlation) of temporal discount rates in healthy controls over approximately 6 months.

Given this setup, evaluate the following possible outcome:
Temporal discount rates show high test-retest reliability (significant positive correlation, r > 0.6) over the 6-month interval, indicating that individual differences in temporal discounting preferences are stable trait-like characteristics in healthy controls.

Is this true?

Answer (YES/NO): YES